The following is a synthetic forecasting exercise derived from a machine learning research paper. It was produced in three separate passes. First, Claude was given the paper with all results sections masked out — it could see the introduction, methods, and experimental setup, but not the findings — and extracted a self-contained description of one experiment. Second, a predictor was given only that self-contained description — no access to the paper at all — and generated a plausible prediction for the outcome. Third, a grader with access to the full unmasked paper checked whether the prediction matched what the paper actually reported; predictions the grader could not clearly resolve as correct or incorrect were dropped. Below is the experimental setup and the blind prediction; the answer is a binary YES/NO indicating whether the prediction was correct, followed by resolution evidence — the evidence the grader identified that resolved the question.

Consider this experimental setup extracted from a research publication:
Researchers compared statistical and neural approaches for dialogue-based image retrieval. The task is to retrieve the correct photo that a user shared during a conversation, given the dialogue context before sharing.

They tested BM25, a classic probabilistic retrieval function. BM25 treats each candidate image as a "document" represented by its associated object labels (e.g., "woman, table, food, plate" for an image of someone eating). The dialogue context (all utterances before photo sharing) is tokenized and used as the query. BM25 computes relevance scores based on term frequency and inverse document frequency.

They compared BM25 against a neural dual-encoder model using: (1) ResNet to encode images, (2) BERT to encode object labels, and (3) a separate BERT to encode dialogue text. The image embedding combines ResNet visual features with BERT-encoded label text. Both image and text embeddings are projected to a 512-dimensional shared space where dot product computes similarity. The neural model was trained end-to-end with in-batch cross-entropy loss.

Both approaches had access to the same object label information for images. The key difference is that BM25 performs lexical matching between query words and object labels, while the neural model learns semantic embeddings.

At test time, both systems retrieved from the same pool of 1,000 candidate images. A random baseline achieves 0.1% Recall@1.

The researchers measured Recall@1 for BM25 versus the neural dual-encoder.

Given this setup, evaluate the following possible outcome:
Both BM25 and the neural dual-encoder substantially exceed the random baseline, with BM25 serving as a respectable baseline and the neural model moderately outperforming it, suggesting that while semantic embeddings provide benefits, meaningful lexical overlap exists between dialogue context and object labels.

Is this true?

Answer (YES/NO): YES